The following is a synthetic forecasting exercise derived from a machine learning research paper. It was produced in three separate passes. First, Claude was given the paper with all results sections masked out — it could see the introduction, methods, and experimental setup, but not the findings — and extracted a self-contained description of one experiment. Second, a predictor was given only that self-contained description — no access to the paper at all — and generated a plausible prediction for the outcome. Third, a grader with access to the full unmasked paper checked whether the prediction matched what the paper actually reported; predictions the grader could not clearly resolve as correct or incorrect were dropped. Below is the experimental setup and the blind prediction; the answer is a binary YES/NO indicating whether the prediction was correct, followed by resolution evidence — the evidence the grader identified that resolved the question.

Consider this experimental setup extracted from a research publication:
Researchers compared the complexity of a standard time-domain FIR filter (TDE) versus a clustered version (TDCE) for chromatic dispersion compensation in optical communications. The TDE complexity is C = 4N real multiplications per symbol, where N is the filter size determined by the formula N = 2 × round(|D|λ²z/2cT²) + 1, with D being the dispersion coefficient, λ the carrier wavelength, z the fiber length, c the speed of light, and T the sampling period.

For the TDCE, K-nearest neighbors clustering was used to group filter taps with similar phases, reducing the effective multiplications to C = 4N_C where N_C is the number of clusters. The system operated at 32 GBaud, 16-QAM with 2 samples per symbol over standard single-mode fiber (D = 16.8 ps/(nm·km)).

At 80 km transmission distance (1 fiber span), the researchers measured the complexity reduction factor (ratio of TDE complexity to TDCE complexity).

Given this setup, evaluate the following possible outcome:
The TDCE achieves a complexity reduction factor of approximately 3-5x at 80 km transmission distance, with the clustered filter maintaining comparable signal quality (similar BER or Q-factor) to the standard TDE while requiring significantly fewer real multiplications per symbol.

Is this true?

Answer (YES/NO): YES